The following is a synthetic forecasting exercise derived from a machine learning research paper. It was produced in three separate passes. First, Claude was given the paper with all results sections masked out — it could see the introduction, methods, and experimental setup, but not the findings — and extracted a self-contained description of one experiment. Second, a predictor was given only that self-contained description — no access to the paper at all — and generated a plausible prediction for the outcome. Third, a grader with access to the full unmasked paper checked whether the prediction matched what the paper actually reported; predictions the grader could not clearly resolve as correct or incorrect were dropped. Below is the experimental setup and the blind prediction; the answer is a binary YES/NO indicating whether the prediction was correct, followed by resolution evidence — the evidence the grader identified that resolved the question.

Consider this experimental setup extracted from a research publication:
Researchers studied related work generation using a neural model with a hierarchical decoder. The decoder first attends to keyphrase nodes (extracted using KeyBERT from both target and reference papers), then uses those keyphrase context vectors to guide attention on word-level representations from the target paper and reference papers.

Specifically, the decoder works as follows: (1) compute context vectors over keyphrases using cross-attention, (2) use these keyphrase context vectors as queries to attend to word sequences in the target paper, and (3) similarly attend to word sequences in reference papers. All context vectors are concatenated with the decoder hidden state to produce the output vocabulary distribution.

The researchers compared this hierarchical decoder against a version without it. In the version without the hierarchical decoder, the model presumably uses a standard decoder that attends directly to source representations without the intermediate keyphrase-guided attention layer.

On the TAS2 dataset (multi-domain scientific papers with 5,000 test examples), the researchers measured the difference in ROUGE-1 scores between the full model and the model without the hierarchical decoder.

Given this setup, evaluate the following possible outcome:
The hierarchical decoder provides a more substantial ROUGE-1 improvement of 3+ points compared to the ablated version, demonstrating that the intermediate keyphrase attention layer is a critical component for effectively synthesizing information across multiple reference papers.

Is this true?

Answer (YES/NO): NO